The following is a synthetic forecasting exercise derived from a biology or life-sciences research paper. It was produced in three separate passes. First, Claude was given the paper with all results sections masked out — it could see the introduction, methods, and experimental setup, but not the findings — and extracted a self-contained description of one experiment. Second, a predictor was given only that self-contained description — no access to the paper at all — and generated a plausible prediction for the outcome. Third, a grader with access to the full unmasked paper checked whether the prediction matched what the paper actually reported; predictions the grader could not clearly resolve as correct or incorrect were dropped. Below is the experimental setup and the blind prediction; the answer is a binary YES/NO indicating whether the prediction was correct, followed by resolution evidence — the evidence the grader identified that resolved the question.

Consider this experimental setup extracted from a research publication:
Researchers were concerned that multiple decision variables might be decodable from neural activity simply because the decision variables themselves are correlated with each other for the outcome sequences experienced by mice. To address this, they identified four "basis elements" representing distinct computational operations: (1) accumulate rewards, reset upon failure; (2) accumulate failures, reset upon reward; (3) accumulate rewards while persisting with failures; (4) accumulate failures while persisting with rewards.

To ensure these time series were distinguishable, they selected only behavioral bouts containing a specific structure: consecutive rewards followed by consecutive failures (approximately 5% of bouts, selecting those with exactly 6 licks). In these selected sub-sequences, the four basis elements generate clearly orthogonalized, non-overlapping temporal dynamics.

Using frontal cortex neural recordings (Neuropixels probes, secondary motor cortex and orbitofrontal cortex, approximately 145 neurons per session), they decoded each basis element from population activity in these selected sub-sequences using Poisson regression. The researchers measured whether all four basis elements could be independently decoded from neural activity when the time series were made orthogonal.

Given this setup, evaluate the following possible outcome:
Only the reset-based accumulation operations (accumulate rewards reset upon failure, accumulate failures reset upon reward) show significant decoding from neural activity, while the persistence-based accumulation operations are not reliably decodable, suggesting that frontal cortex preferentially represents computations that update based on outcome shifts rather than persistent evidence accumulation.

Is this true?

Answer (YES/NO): NO